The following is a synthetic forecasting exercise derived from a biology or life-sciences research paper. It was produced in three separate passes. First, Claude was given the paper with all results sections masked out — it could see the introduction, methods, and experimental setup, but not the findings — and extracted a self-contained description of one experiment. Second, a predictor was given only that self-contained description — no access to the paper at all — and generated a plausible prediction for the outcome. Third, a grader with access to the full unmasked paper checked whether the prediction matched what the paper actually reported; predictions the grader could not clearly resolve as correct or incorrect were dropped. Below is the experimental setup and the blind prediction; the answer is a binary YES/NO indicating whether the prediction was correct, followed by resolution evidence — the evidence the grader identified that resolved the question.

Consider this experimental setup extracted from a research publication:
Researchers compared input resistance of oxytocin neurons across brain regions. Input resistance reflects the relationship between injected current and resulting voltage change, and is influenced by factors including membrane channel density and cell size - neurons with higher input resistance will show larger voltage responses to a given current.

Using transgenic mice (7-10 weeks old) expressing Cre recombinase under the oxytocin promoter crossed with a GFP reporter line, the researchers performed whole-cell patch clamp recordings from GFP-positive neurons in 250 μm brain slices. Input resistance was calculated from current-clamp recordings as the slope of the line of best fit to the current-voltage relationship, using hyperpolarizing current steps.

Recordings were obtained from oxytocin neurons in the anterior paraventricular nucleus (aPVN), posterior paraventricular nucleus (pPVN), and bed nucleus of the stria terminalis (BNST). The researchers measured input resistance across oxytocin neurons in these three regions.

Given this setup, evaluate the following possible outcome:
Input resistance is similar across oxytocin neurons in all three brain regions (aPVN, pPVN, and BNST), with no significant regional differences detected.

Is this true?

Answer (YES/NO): NO